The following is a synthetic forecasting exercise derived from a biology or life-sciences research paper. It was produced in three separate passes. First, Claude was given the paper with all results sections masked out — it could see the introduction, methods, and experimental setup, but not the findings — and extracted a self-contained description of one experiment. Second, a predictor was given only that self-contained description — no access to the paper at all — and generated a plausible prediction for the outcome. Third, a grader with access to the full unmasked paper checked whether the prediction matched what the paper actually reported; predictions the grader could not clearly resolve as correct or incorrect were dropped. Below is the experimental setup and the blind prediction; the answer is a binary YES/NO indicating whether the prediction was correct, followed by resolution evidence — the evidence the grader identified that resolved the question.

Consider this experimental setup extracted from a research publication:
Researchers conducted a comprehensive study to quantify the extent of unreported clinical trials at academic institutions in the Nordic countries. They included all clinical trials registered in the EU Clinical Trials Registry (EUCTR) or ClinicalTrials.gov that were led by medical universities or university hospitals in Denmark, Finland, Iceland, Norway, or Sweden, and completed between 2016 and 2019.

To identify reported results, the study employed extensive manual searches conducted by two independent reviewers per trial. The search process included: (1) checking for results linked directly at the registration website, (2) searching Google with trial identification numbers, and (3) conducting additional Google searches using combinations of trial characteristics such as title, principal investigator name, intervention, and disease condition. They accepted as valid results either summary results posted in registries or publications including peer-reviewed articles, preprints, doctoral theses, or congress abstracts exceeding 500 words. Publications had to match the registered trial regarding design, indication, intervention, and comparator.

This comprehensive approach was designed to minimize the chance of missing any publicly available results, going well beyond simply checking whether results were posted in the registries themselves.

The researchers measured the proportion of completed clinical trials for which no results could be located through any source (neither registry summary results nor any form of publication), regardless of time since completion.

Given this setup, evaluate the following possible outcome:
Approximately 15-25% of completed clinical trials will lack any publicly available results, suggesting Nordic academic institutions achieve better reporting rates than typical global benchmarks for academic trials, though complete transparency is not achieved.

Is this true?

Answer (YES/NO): YES